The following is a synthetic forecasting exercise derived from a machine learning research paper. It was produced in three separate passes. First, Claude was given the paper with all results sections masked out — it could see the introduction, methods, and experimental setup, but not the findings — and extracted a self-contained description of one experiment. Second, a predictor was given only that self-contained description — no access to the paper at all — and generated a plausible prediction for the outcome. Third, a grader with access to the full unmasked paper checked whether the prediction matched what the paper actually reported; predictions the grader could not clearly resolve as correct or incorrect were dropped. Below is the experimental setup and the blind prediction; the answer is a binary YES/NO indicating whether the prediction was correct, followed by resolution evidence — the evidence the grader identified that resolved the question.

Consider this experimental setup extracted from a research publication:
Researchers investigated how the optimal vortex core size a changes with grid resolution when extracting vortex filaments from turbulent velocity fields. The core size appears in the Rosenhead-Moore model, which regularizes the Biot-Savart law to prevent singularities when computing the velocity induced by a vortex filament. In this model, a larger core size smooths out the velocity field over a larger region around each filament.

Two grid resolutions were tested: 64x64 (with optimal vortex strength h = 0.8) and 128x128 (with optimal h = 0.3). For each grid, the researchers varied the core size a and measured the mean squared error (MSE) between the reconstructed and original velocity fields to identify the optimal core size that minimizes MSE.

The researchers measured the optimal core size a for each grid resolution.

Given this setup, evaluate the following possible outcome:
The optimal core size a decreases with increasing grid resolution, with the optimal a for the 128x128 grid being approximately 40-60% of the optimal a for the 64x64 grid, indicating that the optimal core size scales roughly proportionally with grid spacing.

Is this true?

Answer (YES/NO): NO